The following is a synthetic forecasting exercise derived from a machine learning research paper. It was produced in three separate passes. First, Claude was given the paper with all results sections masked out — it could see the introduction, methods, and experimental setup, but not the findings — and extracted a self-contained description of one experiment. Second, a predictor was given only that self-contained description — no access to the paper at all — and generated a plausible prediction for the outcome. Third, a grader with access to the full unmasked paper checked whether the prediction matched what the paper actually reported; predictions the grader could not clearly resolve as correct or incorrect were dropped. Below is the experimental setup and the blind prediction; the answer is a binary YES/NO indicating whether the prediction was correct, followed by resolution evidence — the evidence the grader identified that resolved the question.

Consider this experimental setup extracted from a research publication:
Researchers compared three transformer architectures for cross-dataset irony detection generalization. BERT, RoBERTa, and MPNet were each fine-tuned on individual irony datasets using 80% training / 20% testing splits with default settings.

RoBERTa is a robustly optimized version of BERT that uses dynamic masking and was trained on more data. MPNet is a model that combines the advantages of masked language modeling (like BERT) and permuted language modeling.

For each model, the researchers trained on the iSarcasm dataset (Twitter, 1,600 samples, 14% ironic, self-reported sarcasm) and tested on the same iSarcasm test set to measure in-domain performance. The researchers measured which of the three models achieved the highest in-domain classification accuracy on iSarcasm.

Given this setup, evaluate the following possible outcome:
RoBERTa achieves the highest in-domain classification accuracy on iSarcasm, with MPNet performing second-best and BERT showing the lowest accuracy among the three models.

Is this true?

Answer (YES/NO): YES